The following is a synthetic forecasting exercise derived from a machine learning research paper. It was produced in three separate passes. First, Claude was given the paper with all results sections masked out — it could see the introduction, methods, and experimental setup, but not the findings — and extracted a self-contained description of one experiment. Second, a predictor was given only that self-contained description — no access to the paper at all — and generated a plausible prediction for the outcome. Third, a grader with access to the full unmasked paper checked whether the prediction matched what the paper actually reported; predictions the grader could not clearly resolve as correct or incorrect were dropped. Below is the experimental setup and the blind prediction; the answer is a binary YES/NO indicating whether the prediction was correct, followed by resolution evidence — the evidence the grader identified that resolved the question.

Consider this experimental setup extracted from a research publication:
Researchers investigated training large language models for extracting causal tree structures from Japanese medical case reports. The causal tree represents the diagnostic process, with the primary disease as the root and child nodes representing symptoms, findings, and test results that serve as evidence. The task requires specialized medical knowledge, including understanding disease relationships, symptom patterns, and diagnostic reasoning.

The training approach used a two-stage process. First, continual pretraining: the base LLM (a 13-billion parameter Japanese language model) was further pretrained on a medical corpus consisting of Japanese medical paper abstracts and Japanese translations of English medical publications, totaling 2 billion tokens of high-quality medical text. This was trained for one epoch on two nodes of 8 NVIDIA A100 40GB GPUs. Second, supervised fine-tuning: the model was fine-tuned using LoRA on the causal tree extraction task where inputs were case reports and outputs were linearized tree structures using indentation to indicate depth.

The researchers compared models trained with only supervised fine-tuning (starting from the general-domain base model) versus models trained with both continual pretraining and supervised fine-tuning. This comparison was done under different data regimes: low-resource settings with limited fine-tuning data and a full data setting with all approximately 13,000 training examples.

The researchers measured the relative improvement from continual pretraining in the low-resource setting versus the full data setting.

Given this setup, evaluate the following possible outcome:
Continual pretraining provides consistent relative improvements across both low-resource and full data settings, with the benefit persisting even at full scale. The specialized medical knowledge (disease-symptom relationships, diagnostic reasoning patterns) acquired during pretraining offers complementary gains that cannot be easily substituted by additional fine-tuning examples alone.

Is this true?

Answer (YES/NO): NO